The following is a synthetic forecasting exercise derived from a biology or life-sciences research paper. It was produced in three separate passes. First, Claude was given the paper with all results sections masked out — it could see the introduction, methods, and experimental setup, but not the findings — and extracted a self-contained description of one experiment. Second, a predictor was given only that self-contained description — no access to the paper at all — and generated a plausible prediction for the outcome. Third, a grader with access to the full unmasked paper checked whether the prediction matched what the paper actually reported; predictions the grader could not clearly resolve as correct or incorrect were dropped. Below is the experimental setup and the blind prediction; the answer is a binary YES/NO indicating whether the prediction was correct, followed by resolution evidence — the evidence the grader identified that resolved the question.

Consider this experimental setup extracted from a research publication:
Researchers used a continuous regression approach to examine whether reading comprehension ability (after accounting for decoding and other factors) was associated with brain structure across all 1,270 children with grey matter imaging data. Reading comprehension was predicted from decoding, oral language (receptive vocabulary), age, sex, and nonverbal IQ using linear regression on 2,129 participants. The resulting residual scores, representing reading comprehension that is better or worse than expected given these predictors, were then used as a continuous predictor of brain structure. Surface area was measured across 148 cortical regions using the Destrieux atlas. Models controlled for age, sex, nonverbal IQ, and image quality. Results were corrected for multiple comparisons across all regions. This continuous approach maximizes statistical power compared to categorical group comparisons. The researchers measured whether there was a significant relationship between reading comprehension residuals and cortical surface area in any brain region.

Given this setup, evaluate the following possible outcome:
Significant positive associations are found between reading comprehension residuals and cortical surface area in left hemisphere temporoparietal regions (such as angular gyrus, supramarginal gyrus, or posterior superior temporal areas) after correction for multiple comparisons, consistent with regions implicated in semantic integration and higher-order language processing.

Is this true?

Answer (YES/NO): NO